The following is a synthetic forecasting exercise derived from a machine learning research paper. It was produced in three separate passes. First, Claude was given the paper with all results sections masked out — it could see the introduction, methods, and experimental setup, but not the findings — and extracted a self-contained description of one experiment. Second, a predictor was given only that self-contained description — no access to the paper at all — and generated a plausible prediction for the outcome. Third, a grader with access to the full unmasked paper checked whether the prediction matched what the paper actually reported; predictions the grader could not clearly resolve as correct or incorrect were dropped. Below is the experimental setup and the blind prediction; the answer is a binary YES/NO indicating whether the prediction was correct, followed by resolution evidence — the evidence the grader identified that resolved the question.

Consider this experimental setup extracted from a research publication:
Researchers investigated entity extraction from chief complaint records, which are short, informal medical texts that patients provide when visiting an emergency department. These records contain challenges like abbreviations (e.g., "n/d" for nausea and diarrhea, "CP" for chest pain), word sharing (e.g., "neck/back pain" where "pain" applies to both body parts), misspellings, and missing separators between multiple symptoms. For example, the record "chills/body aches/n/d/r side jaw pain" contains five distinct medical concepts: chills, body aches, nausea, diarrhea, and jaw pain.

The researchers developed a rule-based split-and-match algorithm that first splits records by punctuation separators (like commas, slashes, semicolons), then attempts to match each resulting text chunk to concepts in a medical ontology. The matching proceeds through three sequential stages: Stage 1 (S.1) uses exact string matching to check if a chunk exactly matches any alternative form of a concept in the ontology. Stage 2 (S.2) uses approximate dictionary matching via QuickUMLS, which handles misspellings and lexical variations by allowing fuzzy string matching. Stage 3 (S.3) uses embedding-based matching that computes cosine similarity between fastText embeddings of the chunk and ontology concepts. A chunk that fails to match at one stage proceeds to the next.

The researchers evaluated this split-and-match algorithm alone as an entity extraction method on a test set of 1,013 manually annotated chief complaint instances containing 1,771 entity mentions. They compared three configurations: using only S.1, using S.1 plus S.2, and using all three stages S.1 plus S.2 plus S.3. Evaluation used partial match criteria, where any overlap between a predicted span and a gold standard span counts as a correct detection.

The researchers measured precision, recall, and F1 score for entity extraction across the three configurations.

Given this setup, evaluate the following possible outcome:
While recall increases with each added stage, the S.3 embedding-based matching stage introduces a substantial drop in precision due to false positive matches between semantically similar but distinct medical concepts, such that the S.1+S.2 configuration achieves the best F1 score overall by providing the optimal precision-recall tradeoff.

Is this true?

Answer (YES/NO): NO